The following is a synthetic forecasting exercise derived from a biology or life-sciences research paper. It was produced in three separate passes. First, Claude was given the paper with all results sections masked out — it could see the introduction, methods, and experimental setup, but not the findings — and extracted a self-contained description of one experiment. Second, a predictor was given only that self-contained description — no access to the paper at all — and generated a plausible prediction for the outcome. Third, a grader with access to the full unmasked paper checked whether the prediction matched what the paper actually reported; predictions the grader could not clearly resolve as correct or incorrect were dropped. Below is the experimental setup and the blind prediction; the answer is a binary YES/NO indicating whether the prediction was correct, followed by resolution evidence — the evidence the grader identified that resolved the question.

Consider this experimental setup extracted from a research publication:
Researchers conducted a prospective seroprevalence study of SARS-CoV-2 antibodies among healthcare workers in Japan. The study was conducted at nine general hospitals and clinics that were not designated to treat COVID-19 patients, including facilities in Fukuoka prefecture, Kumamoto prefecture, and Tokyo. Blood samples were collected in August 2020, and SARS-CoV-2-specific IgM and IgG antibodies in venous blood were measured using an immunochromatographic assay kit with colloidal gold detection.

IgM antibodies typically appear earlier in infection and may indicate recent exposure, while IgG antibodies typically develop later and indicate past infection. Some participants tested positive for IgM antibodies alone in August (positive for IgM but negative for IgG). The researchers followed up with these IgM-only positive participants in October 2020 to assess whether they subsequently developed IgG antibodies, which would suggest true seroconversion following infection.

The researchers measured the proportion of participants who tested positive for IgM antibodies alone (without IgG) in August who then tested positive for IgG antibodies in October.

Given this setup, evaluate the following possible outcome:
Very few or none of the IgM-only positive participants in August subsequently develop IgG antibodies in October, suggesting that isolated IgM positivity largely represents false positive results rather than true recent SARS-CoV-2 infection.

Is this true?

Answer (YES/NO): YES